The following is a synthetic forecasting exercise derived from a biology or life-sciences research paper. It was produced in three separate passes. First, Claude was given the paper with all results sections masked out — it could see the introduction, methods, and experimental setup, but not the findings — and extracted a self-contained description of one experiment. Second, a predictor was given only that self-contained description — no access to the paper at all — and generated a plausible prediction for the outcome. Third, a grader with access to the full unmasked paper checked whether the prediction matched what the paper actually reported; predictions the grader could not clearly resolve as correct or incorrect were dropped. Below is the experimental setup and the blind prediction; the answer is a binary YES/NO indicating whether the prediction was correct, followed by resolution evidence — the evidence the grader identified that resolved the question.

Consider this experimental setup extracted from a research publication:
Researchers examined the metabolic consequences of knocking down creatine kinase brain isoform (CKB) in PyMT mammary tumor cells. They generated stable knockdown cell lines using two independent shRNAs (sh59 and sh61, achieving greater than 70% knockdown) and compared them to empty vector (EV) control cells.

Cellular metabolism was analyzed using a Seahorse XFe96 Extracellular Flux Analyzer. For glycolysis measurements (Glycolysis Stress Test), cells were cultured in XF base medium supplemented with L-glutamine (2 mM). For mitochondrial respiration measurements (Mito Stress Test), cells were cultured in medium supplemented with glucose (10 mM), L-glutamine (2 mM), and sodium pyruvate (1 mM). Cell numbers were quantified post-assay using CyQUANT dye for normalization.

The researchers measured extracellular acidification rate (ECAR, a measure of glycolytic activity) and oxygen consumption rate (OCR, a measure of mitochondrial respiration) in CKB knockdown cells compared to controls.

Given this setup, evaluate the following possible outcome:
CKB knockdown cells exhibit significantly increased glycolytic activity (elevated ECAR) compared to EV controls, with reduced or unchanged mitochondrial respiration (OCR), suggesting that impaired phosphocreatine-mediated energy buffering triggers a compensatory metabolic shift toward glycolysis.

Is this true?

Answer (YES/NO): NO